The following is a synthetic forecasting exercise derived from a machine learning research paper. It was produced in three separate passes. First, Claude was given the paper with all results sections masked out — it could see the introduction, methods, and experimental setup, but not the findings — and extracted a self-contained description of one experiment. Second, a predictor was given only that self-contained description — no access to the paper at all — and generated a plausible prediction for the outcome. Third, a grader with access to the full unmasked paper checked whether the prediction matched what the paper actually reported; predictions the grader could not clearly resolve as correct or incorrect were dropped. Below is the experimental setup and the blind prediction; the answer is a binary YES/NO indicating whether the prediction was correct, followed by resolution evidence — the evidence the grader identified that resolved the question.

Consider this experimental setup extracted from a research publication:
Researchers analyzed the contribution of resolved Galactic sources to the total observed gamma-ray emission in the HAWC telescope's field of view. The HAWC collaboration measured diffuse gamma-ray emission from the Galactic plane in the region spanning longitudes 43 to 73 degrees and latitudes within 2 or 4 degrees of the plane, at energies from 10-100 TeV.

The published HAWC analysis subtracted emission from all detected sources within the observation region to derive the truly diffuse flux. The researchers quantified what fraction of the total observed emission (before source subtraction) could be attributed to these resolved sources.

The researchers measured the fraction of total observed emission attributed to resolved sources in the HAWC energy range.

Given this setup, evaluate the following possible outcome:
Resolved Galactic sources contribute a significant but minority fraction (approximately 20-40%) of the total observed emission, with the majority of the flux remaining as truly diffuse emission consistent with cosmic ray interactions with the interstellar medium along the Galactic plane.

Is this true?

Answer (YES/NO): YES